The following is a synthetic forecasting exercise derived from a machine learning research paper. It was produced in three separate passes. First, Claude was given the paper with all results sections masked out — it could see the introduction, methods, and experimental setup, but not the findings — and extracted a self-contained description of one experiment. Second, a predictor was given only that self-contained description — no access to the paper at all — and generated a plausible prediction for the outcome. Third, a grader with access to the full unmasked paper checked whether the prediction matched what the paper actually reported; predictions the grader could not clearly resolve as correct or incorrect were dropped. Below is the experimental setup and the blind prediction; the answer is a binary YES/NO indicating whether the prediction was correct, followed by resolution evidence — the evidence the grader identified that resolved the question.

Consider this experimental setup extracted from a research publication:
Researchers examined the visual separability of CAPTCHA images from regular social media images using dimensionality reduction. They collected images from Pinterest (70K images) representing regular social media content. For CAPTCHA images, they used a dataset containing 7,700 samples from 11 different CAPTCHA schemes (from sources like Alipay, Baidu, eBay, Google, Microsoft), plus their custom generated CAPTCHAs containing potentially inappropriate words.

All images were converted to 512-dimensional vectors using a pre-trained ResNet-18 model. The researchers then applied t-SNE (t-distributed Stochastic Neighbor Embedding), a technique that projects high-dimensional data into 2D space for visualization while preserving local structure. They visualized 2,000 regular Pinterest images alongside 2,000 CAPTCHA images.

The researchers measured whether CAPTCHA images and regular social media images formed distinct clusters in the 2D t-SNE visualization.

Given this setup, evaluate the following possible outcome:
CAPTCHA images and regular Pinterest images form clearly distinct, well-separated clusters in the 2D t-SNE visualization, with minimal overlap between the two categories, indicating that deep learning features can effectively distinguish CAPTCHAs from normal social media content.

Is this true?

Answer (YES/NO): YES